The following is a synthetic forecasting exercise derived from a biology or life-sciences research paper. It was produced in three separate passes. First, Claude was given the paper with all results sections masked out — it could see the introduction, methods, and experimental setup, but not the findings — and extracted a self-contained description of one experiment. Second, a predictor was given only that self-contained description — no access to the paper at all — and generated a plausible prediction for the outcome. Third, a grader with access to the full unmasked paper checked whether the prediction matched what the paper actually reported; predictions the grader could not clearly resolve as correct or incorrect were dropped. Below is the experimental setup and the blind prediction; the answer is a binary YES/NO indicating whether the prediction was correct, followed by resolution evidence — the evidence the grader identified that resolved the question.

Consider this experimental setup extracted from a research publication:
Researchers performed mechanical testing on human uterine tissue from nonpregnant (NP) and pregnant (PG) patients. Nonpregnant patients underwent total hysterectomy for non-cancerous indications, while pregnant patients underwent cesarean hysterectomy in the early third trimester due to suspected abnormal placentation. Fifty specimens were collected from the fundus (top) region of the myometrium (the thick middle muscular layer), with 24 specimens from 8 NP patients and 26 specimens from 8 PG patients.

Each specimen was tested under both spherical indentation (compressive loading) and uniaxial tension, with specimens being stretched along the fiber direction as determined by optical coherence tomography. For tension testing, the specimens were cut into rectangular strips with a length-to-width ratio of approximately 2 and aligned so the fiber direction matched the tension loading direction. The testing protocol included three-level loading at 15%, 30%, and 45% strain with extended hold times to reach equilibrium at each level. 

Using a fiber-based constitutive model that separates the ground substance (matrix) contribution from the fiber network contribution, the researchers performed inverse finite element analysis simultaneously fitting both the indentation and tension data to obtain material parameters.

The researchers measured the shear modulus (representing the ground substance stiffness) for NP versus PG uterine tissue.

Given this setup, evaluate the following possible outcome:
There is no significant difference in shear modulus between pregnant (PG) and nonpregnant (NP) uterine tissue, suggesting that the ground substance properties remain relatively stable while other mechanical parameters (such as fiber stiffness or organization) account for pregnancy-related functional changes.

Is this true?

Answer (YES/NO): YES